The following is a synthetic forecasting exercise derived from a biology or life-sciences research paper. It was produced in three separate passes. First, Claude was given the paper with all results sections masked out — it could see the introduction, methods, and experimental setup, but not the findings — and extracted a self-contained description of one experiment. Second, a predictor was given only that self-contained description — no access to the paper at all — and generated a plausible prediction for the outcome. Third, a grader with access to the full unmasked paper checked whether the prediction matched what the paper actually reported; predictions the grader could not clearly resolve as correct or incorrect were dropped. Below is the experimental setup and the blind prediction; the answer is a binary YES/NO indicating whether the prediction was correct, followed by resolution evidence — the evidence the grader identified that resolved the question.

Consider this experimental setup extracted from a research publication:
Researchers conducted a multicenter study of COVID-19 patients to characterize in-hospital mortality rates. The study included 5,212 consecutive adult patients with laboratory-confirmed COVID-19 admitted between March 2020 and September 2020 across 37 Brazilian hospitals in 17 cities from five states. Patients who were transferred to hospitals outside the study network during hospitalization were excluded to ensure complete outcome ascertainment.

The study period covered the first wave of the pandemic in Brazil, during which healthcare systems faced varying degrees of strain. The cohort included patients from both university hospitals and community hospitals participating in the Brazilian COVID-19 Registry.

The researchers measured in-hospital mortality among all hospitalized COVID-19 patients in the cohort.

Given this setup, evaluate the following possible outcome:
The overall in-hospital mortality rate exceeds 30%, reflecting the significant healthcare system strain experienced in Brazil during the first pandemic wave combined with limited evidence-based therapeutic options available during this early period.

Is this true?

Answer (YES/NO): NO